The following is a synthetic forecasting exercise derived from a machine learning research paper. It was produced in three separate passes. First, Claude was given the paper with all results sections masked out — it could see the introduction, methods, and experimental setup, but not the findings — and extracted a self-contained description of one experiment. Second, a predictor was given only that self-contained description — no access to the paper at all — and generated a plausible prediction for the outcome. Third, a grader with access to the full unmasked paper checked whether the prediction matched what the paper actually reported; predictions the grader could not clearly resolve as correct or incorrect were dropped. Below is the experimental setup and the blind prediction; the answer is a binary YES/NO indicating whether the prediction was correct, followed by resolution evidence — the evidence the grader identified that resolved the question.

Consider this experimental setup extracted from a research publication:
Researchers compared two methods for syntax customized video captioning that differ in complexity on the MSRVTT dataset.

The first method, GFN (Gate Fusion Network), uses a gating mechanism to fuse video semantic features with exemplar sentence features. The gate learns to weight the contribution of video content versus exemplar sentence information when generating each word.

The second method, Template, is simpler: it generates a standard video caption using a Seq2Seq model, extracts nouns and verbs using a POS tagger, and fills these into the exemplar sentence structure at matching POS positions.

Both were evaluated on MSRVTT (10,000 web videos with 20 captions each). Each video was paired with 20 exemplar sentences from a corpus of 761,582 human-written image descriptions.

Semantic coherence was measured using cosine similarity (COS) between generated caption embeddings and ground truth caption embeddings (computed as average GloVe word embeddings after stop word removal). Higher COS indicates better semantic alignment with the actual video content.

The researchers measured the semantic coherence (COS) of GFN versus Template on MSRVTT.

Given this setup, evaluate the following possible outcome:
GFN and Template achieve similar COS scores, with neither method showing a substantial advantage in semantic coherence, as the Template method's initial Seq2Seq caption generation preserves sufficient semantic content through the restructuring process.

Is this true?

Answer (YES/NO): NO